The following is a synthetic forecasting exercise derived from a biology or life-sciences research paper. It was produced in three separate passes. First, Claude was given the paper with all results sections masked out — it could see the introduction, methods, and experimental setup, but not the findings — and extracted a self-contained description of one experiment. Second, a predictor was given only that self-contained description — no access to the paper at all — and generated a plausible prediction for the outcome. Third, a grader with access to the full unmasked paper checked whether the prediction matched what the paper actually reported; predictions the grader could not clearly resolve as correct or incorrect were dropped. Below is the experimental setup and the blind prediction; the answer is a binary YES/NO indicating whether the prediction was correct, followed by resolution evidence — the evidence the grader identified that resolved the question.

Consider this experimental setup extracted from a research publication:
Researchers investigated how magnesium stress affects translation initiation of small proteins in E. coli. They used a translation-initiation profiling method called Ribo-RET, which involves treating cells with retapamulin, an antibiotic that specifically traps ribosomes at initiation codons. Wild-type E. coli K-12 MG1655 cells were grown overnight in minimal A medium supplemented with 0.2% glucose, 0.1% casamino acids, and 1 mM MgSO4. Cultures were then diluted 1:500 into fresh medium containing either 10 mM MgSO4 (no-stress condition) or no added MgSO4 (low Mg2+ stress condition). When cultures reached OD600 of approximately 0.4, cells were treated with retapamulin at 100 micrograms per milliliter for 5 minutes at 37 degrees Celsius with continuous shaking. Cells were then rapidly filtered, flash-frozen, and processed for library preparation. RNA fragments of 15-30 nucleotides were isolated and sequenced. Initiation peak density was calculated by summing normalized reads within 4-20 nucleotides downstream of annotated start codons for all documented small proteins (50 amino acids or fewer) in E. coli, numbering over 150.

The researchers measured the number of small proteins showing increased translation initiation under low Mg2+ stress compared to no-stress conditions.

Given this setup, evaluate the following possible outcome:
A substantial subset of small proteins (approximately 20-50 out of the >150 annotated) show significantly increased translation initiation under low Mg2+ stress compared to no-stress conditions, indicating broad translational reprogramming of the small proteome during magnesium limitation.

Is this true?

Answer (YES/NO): NO